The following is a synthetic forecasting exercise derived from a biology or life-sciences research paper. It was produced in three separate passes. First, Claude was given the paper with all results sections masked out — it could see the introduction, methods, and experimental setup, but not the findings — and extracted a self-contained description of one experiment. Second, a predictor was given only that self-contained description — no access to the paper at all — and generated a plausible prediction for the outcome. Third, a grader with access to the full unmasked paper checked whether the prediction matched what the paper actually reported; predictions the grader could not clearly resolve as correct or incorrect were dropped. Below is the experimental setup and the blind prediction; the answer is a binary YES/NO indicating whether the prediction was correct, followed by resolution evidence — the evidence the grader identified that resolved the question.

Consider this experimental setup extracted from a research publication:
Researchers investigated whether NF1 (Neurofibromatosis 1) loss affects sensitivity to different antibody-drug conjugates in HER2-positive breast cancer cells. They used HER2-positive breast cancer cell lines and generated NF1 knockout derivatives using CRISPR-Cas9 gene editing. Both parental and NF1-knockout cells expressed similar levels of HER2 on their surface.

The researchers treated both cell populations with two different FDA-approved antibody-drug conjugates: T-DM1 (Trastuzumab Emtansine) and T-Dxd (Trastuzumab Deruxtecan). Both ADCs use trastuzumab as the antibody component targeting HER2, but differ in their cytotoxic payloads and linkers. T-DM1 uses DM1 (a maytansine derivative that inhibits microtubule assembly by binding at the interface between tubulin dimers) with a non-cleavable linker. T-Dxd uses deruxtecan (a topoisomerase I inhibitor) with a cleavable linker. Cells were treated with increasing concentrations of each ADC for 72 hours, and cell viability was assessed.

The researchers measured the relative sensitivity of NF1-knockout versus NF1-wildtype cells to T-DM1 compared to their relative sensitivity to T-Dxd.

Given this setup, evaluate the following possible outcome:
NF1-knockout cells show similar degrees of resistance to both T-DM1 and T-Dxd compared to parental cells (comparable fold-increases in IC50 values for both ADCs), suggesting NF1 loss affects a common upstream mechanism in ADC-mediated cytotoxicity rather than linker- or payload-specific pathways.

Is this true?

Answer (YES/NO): NO